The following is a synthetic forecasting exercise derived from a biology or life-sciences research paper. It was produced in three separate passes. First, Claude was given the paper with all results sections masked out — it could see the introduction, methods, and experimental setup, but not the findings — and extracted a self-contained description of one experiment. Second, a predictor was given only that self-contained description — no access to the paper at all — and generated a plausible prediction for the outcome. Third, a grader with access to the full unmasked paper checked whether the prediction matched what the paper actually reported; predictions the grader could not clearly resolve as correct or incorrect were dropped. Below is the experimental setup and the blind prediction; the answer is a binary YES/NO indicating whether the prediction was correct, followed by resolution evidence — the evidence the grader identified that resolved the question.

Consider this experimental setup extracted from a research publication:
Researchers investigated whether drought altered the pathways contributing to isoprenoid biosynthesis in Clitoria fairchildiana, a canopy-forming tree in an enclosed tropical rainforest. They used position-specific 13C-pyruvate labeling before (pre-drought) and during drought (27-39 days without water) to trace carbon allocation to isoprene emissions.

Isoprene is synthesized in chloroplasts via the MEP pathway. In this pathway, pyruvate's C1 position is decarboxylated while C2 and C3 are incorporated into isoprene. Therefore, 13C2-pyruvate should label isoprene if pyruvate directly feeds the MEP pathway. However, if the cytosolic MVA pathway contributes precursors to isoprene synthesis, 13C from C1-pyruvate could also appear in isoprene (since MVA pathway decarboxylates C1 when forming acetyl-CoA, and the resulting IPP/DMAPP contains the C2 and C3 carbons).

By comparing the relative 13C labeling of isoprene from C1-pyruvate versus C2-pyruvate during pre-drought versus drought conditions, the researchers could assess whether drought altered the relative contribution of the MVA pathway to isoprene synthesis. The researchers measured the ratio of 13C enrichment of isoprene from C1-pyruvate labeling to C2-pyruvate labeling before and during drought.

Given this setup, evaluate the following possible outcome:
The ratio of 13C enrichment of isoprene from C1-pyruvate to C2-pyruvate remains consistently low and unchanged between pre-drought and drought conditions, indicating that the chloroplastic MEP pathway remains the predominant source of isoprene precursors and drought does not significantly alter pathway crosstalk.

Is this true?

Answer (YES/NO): NO